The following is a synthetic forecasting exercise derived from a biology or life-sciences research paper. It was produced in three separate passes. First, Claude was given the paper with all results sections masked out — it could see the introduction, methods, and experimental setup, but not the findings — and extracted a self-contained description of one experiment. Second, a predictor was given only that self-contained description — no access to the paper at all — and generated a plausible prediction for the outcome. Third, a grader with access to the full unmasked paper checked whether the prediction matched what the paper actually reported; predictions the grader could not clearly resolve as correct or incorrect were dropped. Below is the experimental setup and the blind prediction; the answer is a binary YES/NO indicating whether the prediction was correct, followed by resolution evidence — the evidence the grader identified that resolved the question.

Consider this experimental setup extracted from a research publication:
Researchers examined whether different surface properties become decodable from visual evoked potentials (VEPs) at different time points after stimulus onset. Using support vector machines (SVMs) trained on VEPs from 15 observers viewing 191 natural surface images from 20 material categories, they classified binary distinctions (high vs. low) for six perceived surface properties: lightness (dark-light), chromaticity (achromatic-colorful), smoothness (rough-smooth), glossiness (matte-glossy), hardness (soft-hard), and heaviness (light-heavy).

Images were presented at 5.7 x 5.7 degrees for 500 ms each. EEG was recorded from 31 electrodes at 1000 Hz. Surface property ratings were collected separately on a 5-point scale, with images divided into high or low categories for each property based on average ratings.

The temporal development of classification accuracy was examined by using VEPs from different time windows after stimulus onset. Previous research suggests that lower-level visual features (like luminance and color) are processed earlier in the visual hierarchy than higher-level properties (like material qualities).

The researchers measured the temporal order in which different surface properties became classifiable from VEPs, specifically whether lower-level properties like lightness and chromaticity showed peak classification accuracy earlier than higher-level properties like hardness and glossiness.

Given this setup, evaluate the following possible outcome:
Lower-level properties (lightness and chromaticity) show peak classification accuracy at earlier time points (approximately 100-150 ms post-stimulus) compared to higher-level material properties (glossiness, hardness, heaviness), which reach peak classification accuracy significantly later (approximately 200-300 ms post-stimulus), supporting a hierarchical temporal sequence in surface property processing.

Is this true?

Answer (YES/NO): NO